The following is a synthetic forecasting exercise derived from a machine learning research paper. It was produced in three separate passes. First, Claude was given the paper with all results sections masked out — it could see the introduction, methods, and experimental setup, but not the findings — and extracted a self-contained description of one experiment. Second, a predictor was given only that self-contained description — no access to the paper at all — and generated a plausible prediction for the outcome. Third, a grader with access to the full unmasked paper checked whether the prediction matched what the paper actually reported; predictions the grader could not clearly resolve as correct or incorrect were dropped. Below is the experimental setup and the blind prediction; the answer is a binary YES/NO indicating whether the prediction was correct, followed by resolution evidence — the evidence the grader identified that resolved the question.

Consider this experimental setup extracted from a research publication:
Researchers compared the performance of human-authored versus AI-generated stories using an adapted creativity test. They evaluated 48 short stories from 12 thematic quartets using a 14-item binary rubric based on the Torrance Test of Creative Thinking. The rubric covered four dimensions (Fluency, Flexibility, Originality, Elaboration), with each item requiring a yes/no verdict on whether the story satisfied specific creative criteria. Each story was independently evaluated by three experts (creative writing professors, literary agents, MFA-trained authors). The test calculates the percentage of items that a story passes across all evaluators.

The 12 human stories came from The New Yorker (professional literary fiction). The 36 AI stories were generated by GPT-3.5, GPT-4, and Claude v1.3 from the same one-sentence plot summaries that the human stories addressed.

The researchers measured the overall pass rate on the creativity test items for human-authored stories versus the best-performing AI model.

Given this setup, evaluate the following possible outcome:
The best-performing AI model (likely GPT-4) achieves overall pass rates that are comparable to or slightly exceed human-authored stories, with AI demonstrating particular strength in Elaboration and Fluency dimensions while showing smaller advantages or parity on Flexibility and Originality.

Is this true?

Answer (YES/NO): NO